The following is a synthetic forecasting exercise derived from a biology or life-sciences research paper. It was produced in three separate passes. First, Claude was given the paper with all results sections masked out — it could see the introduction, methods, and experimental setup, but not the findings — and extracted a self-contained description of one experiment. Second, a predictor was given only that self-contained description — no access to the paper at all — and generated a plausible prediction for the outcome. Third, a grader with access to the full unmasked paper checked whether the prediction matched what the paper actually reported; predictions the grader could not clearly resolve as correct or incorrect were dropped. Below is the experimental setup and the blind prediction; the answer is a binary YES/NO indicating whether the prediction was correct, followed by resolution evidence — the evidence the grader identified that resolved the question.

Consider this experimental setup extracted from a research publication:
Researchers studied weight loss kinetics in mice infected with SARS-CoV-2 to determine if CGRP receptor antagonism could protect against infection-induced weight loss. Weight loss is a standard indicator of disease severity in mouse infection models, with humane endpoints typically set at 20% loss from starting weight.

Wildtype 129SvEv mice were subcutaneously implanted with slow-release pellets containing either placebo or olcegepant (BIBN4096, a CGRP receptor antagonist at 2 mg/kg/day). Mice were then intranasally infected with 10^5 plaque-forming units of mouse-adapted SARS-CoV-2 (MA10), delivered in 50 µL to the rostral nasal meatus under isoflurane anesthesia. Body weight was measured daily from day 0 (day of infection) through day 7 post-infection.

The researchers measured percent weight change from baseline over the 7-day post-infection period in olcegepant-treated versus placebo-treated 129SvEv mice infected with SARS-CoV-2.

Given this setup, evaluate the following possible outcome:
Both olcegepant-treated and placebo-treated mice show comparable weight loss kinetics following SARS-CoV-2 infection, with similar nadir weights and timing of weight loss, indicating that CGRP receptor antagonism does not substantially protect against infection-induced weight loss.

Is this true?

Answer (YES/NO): NO